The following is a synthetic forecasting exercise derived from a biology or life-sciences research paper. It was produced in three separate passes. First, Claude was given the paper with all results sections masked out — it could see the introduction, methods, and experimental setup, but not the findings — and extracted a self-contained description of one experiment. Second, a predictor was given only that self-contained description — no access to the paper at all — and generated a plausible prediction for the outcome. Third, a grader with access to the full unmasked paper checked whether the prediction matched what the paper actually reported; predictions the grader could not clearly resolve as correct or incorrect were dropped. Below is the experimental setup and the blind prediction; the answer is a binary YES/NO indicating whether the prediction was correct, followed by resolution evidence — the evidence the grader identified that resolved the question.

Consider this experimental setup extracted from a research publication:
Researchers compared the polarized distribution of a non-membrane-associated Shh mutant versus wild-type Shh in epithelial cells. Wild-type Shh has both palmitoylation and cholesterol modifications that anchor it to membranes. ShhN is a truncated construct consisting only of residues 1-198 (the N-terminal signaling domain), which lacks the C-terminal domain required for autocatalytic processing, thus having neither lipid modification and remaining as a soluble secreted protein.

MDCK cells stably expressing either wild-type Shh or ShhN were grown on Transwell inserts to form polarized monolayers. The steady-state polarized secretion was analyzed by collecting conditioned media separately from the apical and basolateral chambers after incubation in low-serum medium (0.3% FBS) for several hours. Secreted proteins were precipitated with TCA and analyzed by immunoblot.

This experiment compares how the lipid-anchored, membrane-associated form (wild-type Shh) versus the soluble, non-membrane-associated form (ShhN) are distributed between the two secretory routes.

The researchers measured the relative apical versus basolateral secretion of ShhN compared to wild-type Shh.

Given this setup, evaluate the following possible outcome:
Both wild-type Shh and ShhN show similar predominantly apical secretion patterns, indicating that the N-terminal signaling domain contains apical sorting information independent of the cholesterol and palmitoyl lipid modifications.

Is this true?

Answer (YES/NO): NO